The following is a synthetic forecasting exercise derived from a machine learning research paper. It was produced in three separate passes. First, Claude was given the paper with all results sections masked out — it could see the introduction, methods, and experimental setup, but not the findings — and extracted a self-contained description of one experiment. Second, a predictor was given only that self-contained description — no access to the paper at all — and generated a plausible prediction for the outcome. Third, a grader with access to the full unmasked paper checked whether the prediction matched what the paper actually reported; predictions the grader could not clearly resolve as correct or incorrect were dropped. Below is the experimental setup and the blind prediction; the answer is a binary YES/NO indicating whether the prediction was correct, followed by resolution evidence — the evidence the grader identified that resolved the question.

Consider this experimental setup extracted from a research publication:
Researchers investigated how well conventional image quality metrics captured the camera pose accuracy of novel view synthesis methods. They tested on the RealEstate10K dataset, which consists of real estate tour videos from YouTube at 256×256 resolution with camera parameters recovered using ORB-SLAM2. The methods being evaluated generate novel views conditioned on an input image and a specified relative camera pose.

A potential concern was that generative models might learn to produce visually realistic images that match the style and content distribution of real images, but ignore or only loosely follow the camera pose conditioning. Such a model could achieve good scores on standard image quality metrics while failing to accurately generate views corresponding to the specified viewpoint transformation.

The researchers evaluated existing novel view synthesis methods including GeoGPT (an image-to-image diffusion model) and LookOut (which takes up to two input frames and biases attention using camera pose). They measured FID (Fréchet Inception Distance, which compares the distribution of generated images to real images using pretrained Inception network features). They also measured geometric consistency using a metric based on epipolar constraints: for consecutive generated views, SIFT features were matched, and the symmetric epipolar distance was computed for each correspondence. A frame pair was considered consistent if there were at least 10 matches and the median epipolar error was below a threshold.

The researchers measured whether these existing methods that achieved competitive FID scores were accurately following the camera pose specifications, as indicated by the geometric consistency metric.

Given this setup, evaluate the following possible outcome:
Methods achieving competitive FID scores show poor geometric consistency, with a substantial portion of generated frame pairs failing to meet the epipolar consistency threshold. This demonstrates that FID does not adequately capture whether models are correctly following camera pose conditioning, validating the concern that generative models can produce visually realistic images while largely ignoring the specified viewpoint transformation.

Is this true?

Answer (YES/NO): YES